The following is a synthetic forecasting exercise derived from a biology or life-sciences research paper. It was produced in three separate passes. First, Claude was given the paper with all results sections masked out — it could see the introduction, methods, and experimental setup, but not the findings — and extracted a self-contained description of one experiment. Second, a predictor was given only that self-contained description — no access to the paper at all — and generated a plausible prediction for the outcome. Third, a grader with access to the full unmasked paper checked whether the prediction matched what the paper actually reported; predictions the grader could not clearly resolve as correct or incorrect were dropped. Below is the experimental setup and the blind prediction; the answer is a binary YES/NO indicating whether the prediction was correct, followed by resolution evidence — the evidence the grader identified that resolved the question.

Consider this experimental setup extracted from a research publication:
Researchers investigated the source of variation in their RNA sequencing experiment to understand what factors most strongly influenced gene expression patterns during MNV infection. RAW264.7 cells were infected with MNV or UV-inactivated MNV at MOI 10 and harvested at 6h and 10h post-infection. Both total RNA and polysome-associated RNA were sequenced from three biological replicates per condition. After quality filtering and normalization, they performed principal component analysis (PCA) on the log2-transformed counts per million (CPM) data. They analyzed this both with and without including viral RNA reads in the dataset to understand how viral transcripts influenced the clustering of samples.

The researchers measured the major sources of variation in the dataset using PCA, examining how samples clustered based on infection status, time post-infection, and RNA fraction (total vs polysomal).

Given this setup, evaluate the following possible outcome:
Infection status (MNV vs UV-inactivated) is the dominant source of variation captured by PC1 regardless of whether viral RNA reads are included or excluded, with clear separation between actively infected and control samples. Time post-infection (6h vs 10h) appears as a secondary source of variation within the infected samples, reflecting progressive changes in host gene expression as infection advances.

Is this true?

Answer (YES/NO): NO